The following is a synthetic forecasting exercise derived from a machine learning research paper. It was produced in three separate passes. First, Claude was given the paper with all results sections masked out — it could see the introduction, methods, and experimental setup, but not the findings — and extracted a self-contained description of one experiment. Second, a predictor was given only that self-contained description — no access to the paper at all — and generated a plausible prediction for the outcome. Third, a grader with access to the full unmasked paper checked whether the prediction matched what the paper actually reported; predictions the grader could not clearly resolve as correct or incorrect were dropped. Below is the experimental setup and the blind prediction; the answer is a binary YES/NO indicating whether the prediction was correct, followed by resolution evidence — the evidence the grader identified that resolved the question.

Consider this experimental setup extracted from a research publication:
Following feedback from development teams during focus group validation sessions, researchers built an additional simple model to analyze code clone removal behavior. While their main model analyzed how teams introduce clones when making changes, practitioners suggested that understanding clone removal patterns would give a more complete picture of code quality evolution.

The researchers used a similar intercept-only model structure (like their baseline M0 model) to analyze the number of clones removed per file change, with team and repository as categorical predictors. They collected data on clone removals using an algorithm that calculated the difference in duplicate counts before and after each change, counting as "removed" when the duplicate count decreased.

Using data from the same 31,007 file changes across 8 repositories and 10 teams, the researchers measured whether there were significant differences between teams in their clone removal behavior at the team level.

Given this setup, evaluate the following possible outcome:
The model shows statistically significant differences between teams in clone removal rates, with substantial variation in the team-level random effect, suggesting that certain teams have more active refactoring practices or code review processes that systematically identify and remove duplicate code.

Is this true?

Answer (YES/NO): NO